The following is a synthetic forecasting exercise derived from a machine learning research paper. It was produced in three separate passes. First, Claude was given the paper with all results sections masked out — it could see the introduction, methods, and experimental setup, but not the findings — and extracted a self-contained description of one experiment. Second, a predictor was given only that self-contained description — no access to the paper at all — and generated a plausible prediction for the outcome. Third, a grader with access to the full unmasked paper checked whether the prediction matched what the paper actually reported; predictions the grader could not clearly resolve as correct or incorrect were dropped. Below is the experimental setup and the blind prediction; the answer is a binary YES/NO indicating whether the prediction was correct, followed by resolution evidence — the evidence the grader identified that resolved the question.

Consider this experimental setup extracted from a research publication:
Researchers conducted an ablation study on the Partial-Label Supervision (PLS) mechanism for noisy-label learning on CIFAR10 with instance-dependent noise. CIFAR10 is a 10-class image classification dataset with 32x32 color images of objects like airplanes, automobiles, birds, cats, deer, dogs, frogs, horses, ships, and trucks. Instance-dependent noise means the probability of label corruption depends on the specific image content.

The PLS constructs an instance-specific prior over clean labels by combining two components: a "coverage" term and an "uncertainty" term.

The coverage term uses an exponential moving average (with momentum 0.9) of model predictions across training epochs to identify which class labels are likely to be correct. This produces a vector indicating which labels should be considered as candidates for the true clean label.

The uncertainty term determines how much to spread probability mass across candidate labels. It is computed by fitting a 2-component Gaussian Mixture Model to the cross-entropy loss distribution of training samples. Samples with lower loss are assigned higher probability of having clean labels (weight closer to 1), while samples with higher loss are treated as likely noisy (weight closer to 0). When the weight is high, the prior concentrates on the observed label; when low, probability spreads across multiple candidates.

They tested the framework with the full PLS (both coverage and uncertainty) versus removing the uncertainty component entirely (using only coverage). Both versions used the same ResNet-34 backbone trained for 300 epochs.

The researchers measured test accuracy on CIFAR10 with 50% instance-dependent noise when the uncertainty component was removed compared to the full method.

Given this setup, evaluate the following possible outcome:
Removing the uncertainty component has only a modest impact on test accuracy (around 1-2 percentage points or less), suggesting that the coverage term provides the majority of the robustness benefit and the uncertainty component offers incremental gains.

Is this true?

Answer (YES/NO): NO